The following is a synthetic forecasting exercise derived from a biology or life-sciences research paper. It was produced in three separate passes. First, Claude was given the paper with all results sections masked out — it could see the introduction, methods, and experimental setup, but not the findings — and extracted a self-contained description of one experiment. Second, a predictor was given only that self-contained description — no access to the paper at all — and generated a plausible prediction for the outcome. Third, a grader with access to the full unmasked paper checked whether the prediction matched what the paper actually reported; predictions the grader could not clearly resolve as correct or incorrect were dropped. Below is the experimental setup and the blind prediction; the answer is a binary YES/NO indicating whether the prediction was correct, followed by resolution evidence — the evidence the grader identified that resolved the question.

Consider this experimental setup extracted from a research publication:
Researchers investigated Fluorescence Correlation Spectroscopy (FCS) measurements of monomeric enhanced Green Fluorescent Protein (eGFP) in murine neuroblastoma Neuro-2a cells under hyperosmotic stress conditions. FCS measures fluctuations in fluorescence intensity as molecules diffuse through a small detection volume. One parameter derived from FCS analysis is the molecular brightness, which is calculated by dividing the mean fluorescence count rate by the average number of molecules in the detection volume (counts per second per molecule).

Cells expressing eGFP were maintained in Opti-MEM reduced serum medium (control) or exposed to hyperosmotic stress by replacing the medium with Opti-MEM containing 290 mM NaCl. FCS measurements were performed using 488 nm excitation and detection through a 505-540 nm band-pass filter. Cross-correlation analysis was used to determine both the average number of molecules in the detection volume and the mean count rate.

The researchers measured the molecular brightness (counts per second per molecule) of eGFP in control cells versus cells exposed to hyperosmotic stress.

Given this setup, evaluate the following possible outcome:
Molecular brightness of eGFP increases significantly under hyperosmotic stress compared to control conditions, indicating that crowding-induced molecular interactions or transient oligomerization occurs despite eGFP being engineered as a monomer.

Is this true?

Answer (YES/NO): NO